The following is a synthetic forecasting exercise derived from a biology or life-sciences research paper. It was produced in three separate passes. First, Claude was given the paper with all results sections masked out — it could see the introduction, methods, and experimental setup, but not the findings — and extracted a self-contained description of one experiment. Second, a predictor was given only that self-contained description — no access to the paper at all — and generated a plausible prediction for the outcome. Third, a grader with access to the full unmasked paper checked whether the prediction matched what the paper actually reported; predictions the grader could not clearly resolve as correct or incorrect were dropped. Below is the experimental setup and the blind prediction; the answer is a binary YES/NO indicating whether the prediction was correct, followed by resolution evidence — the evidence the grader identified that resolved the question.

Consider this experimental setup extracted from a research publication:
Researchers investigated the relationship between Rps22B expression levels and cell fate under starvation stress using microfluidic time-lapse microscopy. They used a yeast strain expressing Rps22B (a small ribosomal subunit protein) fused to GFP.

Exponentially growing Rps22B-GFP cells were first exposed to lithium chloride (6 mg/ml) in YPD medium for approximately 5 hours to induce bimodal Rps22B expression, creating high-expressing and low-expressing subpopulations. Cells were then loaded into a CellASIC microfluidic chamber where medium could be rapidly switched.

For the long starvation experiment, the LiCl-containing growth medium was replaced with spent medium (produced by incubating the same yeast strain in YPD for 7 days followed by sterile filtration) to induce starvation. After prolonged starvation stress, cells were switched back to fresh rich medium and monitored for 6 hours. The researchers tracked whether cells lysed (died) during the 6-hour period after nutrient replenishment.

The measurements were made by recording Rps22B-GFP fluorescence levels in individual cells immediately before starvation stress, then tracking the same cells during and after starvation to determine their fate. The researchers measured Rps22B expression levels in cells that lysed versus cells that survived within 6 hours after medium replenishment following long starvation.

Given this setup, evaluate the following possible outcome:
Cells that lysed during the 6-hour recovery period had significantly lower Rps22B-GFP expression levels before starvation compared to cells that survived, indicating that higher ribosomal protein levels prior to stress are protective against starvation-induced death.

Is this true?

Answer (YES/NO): NO